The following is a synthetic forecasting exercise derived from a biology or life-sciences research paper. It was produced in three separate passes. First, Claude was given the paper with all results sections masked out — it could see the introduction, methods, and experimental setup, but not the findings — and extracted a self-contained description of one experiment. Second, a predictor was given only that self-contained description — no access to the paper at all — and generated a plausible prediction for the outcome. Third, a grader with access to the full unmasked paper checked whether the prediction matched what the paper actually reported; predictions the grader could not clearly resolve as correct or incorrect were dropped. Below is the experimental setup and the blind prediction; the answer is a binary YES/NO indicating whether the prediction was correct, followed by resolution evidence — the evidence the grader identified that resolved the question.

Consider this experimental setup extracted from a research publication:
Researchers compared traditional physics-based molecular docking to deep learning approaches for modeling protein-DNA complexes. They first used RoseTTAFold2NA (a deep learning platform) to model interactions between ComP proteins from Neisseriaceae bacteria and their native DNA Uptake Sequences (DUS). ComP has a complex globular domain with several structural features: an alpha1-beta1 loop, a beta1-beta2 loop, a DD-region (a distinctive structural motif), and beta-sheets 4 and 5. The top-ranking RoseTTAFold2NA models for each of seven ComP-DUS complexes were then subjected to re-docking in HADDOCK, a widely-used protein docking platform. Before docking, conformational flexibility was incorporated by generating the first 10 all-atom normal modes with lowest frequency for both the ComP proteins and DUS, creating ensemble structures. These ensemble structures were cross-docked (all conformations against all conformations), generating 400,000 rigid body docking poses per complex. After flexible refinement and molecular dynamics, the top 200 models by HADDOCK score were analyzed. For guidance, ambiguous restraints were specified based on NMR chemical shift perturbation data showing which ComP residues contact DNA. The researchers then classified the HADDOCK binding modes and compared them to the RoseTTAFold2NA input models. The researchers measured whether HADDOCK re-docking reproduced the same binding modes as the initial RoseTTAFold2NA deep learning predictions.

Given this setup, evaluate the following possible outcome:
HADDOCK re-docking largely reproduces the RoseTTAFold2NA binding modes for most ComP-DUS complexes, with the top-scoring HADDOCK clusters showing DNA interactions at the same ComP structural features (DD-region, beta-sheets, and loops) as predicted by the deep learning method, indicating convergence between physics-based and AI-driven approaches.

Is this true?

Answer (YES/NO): NO